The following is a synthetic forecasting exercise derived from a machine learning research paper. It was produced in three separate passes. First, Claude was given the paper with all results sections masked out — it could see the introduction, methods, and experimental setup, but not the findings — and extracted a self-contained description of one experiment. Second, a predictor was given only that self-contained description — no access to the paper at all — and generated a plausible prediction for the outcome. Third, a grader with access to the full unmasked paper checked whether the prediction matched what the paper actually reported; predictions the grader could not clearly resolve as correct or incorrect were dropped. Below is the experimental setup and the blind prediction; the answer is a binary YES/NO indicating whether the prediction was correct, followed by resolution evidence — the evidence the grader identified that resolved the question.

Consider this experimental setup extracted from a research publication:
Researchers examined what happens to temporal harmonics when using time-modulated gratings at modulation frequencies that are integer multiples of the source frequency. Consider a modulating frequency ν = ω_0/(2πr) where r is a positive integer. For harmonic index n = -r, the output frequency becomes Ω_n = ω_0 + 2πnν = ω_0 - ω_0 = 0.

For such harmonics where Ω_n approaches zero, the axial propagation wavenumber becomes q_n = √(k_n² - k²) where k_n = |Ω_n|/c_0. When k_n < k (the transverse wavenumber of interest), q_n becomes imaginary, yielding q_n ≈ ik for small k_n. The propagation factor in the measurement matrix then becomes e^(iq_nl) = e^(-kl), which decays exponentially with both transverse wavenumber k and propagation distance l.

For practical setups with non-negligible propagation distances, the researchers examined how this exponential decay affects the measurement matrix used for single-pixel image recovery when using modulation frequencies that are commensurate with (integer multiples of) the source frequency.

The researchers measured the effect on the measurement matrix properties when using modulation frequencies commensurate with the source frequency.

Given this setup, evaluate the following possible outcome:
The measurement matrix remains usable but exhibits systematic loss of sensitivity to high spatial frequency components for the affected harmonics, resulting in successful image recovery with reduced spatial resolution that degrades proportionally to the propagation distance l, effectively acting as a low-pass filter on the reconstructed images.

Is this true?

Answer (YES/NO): NO